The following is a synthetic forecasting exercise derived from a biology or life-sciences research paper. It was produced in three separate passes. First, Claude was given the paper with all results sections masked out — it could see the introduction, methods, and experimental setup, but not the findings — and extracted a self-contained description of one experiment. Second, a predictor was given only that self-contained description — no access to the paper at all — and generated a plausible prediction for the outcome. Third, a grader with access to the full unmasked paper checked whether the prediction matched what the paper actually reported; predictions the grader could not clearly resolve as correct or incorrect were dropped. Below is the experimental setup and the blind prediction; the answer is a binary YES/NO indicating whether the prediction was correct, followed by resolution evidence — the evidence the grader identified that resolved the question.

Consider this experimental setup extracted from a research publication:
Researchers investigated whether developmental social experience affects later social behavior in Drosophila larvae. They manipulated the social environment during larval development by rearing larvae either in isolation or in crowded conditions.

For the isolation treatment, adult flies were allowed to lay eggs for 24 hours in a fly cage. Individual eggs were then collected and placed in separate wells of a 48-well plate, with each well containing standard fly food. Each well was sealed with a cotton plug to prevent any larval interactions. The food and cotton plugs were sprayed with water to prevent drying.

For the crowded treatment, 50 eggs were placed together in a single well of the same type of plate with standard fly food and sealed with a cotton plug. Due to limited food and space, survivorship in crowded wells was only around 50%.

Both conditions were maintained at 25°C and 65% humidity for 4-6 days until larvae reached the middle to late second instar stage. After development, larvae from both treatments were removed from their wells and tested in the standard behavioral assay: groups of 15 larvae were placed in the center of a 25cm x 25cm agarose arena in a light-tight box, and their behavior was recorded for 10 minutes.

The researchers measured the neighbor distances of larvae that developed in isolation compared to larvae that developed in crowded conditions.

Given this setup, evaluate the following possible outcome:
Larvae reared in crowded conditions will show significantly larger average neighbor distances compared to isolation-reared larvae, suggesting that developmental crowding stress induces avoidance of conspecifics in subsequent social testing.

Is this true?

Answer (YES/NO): NO